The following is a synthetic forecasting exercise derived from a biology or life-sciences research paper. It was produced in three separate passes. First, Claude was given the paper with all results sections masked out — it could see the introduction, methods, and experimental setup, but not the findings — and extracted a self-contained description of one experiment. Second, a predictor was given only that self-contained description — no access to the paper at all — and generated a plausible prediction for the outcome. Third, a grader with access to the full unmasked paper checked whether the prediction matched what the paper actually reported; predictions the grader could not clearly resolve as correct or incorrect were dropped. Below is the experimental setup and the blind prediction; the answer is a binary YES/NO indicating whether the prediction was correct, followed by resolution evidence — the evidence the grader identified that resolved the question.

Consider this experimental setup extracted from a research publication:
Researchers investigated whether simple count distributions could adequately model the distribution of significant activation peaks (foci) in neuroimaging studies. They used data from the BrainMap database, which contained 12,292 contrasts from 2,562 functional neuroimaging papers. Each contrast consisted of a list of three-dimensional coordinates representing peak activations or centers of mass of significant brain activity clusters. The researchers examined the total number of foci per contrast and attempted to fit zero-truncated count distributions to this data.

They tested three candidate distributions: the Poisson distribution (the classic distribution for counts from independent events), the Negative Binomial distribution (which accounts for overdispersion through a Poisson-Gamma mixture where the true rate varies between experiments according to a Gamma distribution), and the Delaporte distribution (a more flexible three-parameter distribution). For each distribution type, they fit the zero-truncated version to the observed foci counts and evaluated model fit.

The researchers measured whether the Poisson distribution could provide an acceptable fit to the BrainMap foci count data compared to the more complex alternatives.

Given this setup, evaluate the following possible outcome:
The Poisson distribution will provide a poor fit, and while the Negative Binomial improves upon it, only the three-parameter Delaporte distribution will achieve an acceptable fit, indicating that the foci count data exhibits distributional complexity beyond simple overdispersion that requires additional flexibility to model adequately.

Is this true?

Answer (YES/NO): NO